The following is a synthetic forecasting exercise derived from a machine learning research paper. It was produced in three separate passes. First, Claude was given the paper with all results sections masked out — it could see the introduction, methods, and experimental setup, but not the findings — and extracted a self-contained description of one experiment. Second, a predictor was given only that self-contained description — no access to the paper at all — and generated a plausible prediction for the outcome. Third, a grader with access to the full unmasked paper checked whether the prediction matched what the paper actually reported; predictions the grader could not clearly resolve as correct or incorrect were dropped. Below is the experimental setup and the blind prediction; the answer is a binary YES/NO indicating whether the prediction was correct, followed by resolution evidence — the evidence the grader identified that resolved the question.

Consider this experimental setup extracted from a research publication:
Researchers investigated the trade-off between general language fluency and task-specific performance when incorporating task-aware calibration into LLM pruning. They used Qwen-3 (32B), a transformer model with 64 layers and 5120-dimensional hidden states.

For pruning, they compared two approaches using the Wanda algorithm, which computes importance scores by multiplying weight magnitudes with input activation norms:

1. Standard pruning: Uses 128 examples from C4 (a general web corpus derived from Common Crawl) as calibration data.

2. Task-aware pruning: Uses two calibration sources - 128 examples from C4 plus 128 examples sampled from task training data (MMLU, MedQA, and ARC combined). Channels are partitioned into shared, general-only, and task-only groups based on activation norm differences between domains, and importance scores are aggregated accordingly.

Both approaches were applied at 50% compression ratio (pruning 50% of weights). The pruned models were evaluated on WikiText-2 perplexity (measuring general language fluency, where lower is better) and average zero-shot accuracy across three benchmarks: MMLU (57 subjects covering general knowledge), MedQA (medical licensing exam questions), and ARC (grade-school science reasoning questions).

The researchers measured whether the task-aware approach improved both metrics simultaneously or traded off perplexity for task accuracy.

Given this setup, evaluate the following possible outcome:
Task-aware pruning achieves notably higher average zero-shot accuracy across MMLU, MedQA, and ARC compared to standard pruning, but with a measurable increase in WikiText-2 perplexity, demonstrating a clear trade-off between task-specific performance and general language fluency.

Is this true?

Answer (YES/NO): NO